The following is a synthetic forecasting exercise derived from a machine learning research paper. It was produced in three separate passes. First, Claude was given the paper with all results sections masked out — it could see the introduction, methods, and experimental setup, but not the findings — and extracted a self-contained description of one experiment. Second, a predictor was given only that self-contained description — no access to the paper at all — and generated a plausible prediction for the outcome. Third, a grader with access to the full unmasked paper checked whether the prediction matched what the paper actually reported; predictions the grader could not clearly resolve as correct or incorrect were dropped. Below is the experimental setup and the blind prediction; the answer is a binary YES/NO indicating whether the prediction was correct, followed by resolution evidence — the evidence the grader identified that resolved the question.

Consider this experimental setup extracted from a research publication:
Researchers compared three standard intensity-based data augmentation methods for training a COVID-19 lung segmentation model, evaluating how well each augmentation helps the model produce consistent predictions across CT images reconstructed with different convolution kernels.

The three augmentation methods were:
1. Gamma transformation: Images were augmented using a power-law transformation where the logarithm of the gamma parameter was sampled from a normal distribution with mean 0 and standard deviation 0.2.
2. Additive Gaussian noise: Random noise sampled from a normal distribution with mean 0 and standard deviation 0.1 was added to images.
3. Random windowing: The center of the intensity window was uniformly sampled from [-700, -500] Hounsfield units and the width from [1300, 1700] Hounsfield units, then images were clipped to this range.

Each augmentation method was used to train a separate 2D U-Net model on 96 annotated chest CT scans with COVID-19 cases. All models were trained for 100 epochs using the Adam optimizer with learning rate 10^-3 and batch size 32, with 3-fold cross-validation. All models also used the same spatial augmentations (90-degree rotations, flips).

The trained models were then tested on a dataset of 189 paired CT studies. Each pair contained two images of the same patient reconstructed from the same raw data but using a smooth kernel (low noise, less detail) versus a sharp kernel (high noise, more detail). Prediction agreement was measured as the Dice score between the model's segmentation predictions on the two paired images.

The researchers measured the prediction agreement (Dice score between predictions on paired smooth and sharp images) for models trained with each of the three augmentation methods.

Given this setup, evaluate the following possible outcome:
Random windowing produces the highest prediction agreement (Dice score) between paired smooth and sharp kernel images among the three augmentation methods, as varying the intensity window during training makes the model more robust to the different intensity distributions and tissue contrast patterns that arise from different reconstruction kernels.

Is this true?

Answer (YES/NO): NO